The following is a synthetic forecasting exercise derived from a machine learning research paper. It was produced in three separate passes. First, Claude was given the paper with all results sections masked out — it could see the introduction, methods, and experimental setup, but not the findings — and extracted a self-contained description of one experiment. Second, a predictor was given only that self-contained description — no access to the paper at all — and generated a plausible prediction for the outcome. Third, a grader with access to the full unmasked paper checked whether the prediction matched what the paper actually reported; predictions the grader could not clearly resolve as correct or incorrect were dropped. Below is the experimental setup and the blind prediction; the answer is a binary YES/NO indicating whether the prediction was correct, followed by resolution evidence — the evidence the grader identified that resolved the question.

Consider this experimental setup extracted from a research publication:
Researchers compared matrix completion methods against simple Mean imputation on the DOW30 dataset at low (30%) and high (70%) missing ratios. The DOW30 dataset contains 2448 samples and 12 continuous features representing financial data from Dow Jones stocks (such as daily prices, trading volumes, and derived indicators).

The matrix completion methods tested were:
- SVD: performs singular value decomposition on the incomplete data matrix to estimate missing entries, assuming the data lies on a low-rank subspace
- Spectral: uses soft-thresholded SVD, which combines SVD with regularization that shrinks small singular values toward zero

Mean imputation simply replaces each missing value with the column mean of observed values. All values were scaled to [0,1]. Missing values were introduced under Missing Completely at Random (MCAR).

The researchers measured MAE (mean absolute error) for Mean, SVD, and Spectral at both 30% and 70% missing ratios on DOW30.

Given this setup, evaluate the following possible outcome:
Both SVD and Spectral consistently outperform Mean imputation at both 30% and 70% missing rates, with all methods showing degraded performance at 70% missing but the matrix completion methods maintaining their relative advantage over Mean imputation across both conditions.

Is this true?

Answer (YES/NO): NO